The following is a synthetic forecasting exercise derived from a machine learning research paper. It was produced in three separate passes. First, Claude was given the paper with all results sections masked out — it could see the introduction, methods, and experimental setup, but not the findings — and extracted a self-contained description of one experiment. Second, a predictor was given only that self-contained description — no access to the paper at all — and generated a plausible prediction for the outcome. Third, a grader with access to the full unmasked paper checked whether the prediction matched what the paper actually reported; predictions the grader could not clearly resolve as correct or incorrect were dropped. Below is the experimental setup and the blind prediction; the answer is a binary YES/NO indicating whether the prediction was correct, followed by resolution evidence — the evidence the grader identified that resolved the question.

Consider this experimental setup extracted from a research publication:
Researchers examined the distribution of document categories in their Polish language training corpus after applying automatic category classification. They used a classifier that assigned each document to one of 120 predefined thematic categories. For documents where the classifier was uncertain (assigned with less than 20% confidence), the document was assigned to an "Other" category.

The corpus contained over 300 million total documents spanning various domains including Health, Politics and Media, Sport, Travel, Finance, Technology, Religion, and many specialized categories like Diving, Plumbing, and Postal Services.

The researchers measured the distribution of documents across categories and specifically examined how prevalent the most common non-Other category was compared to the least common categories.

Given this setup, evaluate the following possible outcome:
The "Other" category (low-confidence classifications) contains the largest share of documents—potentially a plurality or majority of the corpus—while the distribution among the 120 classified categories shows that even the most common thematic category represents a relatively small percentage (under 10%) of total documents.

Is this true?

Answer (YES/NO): NO